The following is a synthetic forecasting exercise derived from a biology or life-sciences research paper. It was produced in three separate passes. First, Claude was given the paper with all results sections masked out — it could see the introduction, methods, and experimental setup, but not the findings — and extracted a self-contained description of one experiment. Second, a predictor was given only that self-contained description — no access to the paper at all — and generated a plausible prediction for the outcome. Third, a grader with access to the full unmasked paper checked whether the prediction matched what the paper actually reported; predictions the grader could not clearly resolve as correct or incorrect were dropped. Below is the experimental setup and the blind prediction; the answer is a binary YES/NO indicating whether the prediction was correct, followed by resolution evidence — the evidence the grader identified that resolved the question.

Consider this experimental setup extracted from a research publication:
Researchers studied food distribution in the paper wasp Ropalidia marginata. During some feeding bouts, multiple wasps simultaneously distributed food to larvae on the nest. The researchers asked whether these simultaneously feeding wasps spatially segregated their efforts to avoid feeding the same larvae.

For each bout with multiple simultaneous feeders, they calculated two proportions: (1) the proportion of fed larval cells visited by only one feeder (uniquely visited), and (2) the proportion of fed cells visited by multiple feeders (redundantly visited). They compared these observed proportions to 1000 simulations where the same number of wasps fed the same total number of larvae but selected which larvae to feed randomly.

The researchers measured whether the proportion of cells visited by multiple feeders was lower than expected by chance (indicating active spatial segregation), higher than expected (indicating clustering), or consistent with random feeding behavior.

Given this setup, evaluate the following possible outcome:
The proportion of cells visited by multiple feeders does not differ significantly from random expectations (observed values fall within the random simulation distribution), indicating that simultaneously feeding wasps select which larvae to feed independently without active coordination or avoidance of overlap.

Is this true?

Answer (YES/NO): YES